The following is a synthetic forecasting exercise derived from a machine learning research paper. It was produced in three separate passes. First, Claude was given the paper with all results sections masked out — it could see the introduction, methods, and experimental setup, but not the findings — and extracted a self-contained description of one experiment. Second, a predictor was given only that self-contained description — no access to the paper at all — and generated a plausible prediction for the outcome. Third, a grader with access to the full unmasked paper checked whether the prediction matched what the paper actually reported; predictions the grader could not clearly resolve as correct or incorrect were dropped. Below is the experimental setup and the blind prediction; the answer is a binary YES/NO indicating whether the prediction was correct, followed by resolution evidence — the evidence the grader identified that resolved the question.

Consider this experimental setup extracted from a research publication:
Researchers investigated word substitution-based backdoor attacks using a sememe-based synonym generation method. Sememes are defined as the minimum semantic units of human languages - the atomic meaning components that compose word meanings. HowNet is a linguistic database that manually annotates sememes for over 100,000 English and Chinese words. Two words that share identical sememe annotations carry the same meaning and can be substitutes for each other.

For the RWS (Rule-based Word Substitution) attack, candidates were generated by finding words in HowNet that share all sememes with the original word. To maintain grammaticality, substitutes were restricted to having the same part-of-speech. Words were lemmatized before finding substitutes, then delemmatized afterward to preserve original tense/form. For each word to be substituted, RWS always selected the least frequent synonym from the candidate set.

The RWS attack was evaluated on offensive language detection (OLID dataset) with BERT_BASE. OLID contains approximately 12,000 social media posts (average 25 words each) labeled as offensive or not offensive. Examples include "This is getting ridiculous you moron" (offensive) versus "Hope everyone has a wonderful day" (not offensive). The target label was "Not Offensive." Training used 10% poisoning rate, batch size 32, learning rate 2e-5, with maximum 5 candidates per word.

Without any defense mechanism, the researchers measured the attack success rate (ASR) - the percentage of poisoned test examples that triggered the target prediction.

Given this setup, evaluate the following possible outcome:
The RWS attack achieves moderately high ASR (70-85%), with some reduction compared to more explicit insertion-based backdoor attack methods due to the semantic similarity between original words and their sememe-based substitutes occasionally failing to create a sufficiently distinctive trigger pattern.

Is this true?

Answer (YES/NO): NO